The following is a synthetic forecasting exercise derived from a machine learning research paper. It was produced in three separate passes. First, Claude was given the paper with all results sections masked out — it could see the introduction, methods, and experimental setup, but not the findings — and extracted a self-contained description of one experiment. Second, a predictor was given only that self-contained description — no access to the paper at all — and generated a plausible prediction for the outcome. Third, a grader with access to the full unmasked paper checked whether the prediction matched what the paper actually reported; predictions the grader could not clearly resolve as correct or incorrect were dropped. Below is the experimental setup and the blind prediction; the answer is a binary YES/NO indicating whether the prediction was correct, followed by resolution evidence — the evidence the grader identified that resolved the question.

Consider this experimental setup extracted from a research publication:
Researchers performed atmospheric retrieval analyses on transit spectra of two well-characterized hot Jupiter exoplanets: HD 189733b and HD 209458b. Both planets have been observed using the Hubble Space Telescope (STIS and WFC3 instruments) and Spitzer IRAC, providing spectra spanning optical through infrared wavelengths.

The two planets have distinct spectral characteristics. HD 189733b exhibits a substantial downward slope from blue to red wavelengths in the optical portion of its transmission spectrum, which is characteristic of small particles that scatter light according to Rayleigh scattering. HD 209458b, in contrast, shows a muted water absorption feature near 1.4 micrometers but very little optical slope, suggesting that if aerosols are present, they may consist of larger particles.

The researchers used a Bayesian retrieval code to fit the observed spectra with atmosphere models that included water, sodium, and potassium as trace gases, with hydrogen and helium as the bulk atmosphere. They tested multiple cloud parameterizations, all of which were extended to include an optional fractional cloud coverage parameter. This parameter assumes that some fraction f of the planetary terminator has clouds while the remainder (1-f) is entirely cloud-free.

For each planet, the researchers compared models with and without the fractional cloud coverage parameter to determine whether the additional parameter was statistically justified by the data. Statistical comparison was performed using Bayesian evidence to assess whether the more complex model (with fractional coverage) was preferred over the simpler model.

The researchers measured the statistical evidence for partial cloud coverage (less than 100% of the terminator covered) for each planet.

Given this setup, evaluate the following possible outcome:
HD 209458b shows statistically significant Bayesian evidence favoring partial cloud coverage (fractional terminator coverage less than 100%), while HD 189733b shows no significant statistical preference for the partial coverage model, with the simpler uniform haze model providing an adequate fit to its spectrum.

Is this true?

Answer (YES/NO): NO